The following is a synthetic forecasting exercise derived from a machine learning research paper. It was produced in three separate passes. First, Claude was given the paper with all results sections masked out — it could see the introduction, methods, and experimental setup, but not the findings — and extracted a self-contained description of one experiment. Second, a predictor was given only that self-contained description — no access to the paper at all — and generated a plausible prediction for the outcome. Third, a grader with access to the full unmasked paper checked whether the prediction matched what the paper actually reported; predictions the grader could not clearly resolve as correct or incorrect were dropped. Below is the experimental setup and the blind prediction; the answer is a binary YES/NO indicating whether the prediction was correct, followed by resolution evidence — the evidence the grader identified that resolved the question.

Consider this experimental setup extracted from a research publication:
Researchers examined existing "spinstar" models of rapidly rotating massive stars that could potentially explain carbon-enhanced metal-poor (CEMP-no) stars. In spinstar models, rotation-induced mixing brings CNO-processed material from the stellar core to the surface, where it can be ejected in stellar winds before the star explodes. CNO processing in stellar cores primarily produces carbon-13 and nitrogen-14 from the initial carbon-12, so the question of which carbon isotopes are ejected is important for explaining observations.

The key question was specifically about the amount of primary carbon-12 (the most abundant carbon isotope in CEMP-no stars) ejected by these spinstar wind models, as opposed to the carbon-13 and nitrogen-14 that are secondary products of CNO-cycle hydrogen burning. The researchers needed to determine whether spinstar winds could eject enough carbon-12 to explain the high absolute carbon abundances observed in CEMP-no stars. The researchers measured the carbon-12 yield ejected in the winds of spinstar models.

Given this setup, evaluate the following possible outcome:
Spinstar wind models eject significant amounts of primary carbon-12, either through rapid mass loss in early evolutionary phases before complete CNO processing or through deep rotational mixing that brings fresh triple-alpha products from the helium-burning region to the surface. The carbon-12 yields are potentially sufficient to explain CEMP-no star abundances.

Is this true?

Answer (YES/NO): YES